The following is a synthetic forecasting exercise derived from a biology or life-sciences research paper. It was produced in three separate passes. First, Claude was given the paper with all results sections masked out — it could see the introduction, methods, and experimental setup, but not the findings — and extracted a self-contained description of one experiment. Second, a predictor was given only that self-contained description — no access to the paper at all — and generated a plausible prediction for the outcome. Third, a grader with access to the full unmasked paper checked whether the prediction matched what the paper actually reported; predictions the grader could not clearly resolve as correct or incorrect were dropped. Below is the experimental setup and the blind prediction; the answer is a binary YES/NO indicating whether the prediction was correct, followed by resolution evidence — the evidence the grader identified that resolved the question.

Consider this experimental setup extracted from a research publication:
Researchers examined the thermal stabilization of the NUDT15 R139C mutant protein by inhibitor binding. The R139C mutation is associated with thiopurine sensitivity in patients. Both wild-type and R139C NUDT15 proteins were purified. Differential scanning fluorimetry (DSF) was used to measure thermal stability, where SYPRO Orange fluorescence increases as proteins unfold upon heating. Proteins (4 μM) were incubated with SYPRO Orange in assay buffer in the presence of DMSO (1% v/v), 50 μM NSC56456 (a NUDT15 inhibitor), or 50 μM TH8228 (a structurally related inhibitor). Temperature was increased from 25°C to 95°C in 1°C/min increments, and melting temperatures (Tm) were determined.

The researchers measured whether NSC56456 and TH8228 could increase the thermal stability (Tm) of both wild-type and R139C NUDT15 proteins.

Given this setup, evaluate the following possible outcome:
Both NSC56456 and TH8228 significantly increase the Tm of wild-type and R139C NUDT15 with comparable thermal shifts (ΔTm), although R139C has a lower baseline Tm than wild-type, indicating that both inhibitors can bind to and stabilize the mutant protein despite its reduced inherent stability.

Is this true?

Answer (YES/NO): NO